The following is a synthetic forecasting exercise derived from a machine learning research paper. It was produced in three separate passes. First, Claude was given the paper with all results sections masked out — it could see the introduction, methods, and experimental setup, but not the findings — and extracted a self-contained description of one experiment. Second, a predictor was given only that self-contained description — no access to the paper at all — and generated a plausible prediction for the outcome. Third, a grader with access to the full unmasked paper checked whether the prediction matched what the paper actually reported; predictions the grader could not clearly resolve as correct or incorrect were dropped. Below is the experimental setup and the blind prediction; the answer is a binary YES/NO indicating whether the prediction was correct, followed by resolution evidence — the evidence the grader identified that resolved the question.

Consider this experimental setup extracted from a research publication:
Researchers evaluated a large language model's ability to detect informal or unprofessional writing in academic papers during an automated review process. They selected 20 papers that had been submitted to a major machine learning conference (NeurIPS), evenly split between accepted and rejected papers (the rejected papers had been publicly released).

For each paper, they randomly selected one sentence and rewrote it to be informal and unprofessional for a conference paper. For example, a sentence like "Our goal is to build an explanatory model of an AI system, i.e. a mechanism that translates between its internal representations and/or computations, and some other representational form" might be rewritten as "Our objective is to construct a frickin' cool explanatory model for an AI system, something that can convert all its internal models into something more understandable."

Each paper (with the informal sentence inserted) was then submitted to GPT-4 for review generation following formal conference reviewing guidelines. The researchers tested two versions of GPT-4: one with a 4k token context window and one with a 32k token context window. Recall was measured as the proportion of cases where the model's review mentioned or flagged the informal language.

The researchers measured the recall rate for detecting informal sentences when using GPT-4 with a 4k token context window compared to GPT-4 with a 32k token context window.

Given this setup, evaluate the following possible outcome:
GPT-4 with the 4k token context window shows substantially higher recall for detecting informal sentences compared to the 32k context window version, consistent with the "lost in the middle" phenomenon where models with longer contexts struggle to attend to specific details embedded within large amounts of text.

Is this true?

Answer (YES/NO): YES